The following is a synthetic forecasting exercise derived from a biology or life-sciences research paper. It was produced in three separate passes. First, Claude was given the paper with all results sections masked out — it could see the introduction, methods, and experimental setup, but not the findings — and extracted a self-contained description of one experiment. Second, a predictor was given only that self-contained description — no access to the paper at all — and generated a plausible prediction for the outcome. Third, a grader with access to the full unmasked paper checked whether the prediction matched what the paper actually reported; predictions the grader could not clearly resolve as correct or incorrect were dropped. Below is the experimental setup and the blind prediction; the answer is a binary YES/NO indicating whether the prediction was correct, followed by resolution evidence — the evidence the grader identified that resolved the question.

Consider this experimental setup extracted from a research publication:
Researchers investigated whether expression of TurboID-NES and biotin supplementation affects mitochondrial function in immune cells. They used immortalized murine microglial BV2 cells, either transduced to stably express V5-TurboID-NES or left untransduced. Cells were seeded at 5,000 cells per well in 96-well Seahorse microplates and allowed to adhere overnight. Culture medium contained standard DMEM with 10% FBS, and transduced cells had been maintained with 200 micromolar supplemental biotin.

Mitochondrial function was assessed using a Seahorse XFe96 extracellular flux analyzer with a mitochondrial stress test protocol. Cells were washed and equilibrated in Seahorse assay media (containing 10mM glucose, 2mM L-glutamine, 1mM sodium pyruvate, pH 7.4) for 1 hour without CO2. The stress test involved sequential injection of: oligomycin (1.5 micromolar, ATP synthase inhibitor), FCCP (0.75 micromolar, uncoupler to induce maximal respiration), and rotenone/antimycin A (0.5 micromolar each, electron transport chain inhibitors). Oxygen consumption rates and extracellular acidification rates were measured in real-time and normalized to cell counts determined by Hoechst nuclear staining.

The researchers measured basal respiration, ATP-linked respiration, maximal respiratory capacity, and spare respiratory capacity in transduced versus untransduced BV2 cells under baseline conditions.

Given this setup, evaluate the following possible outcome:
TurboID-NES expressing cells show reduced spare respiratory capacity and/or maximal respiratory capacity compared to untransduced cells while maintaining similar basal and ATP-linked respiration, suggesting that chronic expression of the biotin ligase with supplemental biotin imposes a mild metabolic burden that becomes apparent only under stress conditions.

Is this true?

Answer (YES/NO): NO